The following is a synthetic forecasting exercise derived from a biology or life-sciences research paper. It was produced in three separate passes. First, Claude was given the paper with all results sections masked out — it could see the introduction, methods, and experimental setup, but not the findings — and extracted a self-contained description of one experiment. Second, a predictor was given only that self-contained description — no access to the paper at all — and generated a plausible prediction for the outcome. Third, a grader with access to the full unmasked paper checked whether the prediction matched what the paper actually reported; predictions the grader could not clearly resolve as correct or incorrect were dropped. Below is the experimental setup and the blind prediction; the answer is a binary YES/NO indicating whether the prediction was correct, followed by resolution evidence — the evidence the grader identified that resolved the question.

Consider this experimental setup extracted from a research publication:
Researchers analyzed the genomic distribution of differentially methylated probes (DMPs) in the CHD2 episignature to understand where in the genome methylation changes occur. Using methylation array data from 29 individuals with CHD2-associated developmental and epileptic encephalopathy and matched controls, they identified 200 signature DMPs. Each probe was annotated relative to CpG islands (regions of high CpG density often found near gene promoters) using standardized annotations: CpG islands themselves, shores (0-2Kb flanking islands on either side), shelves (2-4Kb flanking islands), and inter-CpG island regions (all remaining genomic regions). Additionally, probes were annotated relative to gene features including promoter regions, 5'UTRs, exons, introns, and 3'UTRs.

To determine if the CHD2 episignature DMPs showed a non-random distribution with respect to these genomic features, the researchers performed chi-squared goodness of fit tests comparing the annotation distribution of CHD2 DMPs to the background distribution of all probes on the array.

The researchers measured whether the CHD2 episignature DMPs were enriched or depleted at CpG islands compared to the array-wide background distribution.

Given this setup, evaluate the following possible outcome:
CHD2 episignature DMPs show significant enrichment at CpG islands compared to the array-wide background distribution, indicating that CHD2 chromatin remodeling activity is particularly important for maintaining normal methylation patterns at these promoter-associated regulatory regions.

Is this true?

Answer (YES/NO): NO